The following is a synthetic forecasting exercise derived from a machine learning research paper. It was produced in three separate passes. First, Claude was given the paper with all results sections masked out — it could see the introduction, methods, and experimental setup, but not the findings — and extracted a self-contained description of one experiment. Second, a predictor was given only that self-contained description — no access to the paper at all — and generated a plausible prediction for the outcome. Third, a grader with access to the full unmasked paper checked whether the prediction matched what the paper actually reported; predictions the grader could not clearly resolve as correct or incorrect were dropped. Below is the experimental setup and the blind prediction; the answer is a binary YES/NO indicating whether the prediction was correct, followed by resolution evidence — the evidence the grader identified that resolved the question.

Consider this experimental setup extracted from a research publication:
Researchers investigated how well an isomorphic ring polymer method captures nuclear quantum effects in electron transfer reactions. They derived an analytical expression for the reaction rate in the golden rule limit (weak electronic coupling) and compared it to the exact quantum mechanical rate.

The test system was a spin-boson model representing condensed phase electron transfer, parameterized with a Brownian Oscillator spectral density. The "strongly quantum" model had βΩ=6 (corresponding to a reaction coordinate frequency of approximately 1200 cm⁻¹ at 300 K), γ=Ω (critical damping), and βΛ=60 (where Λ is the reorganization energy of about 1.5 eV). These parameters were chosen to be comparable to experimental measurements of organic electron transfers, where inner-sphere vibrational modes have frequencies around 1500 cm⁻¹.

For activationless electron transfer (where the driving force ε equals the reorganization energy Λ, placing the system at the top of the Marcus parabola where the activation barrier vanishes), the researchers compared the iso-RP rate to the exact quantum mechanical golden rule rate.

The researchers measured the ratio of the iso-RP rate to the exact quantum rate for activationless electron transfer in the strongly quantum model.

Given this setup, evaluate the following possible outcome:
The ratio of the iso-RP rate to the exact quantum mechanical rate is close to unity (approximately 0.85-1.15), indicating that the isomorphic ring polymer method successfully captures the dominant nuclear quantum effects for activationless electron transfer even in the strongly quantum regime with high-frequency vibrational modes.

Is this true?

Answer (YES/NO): NO